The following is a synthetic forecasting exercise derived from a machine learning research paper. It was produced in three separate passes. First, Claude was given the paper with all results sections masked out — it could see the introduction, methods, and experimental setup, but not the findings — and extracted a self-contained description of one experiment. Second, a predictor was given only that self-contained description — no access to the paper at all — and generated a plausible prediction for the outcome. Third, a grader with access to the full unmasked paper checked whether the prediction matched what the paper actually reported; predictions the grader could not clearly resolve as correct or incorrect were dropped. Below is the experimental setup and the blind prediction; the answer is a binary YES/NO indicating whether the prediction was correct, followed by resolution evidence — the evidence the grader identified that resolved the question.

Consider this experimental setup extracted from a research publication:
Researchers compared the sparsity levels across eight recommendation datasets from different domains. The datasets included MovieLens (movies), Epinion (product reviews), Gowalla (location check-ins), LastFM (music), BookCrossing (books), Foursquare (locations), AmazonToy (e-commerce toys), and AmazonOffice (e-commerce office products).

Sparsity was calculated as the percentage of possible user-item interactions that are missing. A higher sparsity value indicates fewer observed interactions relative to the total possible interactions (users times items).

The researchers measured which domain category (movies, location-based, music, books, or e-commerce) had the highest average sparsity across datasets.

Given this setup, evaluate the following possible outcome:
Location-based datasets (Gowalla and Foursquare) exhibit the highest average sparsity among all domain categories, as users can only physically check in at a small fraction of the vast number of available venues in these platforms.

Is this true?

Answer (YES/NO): NO